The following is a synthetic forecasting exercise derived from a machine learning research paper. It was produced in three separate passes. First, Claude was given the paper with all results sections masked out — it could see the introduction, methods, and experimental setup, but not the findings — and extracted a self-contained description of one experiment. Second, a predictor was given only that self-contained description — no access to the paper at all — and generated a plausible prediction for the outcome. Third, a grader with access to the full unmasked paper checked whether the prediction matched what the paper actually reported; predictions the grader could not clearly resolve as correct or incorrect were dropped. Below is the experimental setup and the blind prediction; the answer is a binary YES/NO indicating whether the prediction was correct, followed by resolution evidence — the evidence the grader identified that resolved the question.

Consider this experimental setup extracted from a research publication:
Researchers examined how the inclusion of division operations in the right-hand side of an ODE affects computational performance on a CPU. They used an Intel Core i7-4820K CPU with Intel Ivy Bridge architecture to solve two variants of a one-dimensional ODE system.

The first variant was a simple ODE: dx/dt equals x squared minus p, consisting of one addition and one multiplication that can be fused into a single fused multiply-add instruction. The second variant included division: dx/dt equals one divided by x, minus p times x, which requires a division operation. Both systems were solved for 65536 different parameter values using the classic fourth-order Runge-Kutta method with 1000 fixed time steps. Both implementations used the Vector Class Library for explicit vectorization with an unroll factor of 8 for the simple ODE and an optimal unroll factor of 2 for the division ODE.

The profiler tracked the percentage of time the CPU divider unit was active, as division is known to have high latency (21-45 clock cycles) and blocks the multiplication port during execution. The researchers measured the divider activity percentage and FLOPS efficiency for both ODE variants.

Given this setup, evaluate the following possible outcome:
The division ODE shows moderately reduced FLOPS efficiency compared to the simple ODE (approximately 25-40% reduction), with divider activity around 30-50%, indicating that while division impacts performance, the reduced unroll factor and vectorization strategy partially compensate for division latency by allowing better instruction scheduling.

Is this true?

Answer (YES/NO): NO